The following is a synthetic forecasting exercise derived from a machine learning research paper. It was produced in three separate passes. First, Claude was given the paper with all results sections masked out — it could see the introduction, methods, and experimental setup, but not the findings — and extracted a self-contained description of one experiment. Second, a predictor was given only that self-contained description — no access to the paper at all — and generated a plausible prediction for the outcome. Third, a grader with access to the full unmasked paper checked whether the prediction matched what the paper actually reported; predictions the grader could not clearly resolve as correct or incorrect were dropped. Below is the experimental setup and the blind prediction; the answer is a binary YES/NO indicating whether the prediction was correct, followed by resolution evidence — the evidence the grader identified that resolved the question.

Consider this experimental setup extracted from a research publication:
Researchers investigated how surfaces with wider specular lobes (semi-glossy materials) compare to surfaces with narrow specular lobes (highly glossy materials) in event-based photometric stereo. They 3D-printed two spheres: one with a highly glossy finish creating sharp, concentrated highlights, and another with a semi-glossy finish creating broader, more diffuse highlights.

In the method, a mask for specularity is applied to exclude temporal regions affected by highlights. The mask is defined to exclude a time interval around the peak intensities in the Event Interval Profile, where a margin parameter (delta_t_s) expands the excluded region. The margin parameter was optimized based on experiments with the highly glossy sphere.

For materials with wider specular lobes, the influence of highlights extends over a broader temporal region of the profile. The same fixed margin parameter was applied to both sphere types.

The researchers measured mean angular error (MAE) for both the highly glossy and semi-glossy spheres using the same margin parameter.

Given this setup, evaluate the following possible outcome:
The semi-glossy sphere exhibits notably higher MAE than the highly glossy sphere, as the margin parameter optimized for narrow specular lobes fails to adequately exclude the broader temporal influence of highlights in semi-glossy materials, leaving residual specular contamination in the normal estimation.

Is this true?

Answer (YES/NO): NO